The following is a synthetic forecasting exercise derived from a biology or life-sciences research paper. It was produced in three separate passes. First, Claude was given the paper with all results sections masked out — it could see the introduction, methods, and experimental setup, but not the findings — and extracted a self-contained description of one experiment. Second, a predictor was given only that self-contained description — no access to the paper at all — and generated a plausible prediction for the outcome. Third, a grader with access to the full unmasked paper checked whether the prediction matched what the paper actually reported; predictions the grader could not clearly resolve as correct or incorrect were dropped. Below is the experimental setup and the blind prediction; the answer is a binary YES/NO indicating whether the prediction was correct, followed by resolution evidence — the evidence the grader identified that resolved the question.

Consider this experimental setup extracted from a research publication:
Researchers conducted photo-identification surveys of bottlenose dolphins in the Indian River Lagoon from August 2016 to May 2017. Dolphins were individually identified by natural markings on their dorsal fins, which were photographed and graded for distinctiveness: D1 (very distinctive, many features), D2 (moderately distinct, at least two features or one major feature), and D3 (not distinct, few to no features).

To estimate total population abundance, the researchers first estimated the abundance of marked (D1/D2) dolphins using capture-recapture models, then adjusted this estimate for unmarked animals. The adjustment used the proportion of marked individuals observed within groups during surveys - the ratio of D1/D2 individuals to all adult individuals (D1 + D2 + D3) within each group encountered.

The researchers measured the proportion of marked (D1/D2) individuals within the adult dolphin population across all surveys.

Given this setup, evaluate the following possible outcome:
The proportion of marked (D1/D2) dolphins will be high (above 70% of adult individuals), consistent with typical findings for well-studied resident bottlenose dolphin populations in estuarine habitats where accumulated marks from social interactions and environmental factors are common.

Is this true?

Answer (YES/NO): NO